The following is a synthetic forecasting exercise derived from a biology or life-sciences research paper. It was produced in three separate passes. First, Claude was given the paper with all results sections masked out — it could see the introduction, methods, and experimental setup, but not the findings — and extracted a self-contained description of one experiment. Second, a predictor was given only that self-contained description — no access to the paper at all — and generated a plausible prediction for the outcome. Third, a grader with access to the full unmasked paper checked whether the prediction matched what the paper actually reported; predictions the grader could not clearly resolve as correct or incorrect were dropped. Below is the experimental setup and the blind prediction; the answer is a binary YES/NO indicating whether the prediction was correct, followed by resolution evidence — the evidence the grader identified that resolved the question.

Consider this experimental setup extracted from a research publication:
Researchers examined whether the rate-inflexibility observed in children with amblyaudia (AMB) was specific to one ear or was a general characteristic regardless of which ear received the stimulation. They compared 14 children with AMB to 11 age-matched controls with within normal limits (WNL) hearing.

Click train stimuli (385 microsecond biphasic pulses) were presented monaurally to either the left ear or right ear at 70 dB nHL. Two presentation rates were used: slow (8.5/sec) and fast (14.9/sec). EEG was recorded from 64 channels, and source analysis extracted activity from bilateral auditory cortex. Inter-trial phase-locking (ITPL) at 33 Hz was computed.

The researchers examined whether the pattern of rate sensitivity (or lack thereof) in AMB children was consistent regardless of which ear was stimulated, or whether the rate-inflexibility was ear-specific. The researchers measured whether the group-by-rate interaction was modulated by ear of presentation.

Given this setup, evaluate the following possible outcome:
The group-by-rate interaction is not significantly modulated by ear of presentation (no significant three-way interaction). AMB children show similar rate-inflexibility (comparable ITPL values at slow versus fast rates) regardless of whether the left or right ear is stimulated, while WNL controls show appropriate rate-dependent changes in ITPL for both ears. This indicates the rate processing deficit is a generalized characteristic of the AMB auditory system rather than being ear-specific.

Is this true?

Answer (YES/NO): YES